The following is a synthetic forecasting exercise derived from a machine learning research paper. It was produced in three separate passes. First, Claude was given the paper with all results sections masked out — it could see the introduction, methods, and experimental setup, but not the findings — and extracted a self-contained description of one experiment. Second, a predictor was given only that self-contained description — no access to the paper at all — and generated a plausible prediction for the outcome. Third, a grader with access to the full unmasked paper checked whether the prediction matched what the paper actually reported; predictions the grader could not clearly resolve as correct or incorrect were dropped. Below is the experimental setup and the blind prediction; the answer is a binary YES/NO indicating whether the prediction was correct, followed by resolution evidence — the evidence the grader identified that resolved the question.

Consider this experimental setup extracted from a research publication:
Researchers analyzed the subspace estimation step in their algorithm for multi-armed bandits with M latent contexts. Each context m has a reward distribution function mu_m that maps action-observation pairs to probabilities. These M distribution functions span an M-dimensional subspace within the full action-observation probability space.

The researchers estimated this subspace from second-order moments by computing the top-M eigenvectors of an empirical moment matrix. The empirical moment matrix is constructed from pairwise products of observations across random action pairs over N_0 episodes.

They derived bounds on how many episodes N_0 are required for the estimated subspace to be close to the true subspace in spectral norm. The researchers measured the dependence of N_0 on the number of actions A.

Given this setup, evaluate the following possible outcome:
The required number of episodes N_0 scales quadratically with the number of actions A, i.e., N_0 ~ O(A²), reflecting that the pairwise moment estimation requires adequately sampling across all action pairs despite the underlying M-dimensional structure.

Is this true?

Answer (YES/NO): NO